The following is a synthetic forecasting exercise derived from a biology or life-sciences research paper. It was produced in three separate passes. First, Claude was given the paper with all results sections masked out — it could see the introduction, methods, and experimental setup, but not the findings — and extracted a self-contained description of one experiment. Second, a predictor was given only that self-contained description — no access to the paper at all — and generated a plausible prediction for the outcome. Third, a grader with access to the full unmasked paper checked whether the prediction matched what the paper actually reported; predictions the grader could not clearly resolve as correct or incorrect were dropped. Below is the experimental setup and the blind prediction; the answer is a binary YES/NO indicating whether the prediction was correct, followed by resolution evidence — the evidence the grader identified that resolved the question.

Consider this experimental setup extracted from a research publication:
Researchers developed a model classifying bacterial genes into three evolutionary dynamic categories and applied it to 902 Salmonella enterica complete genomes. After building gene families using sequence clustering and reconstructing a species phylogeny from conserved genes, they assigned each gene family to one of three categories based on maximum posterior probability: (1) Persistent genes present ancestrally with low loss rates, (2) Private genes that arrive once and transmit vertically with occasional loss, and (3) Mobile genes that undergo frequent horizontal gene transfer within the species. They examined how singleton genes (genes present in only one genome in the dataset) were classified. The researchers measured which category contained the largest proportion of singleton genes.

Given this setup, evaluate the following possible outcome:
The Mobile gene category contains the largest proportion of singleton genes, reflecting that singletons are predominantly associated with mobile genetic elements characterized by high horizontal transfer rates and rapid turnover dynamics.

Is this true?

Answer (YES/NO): NO